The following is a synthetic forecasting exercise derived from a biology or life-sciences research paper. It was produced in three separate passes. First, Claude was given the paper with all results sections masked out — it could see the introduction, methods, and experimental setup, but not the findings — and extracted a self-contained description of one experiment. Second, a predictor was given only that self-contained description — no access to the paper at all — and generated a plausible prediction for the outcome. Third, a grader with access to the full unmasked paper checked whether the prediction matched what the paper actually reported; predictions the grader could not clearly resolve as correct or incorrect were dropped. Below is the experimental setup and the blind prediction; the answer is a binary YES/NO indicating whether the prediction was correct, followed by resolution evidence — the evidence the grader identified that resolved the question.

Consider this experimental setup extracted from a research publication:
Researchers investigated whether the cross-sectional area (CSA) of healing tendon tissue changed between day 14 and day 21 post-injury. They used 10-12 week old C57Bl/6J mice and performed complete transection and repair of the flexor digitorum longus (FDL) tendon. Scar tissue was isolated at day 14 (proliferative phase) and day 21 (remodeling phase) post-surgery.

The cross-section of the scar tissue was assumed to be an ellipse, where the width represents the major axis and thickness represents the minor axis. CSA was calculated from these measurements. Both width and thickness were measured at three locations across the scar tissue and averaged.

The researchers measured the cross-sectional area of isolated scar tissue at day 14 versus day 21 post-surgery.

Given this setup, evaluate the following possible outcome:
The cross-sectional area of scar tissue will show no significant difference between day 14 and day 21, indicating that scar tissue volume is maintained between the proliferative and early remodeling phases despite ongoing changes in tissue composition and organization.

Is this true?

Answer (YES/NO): NO